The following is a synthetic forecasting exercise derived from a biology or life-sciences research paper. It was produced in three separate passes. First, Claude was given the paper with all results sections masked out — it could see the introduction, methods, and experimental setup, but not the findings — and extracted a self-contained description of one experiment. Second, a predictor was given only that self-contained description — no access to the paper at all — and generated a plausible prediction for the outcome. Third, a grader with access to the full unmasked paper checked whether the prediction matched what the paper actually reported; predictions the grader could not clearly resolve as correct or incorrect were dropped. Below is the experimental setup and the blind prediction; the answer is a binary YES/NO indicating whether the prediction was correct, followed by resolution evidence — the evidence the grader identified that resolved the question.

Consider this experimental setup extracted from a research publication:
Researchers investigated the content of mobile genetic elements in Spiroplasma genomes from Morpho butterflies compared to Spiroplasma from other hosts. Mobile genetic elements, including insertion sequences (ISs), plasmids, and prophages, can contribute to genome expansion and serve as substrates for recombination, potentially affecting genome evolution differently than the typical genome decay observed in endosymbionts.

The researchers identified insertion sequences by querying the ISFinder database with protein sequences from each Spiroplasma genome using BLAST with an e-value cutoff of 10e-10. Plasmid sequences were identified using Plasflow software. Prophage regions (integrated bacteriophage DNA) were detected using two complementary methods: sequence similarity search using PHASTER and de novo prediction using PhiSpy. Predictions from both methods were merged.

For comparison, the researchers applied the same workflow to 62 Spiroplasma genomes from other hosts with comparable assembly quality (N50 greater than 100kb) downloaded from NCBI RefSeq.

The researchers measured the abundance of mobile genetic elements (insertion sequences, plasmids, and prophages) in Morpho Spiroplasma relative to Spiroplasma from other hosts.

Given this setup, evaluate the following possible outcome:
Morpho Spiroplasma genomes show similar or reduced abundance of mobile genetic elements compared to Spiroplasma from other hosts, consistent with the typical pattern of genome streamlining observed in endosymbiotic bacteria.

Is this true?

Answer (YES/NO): NO